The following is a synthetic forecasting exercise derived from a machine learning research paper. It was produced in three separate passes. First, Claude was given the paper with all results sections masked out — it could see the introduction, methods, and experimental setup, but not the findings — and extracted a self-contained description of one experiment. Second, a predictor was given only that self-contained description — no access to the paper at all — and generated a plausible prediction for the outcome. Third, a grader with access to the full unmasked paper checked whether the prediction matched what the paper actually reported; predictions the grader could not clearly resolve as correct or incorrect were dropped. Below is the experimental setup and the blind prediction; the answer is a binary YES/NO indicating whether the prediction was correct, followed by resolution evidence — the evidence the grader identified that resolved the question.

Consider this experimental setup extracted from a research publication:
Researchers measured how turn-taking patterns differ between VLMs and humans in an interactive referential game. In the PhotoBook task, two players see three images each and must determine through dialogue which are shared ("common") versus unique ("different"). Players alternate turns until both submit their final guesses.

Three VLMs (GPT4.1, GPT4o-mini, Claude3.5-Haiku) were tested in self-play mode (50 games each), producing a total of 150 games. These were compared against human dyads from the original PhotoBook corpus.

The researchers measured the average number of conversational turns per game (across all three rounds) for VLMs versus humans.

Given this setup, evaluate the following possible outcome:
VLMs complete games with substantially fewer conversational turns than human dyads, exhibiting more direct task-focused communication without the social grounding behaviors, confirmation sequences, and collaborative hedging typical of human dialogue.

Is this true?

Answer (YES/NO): YES